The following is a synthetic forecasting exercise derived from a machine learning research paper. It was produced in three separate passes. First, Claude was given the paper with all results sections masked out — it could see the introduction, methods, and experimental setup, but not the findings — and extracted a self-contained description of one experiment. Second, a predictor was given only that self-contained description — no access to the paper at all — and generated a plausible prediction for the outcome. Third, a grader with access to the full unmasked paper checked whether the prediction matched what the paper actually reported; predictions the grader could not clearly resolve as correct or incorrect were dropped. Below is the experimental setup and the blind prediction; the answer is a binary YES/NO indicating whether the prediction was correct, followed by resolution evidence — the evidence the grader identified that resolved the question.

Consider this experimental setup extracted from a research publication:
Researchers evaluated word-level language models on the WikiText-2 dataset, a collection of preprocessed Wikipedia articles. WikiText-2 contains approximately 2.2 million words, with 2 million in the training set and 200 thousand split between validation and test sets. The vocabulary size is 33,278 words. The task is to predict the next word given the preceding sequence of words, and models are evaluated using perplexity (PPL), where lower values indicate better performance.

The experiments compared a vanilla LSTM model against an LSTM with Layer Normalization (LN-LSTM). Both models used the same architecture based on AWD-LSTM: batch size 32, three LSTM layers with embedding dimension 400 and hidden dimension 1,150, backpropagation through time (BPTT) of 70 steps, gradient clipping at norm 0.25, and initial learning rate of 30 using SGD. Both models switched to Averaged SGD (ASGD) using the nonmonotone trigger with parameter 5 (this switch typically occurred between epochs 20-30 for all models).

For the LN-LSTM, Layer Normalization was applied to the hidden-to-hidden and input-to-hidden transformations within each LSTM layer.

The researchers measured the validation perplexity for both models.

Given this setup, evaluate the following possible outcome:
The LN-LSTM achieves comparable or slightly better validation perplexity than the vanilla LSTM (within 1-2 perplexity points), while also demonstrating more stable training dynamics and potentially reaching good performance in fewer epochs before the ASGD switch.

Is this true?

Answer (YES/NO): NO